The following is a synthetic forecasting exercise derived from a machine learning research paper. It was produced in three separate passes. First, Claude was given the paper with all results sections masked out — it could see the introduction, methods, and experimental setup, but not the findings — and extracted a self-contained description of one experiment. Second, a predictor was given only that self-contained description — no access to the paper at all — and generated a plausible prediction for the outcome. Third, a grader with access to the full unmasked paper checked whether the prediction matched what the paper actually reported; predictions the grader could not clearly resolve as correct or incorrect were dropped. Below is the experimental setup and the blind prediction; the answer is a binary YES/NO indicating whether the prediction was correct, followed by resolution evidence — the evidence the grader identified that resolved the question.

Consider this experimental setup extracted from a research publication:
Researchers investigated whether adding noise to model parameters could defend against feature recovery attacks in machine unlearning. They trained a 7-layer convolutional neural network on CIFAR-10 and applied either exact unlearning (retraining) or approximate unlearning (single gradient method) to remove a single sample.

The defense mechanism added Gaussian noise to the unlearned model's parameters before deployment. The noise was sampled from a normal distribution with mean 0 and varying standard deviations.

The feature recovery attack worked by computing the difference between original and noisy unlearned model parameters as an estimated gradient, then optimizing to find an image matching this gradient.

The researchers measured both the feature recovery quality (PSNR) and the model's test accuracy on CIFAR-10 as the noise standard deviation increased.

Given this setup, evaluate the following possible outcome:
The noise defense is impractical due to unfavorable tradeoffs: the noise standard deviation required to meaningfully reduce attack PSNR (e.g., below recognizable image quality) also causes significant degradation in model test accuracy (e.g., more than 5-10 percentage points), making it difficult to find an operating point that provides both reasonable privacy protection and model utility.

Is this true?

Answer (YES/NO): NO